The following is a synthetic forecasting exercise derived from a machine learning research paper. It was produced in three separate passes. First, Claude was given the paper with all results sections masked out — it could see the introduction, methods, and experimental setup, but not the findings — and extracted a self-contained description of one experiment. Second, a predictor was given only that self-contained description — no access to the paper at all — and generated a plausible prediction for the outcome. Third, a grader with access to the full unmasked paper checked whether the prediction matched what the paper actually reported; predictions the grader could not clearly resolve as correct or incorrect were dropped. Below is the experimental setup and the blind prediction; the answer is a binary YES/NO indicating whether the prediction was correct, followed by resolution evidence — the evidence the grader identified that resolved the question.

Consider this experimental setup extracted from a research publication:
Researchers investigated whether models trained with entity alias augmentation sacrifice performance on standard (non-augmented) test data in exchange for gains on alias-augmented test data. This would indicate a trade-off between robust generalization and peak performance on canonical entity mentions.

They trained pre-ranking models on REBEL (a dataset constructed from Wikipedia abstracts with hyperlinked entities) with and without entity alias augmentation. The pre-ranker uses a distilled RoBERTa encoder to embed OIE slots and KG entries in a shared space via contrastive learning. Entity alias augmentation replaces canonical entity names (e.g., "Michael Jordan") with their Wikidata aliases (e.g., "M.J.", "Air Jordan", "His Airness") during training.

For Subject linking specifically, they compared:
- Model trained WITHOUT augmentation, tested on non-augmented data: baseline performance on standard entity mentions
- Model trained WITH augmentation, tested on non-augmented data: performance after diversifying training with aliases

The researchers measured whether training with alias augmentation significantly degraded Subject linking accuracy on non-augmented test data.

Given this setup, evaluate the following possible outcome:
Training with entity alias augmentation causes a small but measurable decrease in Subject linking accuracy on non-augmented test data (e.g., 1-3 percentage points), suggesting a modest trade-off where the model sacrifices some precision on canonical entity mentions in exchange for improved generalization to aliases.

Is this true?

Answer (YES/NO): YES